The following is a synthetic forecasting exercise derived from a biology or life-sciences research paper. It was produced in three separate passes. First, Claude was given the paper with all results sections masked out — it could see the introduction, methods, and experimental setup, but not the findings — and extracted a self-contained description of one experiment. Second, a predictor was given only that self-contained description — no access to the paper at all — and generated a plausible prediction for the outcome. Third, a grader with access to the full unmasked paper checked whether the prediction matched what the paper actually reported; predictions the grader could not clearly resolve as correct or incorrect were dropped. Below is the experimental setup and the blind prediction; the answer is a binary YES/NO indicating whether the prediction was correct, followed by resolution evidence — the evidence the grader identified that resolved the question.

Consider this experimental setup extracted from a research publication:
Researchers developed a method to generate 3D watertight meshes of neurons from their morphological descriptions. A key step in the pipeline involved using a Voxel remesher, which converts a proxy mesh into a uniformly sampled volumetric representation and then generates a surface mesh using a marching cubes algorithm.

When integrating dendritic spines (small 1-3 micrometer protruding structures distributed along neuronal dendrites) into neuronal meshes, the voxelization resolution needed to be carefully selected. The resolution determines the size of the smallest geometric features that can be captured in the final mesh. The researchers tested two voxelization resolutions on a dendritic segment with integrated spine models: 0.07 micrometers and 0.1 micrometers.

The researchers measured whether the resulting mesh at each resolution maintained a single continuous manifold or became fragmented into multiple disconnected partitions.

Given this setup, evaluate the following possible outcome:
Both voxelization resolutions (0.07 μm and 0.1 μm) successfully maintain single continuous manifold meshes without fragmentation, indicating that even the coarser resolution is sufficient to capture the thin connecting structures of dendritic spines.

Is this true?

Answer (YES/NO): NO